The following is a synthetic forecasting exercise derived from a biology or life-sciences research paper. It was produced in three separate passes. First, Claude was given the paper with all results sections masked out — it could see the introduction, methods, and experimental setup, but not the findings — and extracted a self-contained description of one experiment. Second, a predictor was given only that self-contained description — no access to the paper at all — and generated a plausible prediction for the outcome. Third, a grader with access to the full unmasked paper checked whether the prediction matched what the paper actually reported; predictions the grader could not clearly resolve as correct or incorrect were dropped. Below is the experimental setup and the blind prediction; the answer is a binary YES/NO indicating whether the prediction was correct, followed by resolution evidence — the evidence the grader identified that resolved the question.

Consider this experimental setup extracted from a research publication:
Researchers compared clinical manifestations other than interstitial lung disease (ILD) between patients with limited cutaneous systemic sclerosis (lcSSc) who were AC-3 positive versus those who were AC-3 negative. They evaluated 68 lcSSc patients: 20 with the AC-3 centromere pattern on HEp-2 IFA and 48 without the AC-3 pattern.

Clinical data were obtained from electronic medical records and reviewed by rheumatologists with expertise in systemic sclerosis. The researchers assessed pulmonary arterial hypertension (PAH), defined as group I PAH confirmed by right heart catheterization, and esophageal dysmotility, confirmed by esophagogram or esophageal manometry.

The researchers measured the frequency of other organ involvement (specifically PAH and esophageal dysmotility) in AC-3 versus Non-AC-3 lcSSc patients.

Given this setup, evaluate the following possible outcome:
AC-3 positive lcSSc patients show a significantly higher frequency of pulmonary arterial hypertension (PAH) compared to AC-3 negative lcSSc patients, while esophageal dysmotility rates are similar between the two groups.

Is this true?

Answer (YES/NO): NO